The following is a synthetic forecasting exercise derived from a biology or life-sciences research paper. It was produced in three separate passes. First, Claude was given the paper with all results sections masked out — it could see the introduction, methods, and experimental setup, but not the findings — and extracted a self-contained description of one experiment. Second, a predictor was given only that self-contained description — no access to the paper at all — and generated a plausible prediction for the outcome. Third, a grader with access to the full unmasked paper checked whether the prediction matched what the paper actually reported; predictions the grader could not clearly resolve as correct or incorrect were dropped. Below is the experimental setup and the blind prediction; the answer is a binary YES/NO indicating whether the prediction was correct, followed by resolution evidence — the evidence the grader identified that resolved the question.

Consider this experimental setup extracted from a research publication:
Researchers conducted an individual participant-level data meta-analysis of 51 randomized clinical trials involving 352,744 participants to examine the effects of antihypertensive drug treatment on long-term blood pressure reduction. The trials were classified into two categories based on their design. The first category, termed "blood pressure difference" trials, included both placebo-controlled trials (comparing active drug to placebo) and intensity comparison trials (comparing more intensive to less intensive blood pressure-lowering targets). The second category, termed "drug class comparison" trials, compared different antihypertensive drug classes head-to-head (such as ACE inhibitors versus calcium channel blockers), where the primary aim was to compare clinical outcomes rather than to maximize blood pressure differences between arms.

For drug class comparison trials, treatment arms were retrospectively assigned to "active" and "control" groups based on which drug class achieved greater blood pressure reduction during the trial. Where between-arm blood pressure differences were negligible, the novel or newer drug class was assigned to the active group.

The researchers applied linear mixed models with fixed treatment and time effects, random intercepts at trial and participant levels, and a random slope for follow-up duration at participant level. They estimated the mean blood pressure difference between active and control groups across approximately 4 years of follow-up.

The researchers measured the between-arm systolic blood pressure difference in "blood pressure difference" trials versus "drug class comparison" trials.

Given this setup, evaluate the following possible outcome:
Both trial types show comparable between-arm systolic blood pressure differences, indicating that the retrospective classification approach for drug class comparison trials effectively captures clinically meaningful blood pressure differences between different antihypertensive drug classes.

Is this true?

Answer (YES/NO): NO